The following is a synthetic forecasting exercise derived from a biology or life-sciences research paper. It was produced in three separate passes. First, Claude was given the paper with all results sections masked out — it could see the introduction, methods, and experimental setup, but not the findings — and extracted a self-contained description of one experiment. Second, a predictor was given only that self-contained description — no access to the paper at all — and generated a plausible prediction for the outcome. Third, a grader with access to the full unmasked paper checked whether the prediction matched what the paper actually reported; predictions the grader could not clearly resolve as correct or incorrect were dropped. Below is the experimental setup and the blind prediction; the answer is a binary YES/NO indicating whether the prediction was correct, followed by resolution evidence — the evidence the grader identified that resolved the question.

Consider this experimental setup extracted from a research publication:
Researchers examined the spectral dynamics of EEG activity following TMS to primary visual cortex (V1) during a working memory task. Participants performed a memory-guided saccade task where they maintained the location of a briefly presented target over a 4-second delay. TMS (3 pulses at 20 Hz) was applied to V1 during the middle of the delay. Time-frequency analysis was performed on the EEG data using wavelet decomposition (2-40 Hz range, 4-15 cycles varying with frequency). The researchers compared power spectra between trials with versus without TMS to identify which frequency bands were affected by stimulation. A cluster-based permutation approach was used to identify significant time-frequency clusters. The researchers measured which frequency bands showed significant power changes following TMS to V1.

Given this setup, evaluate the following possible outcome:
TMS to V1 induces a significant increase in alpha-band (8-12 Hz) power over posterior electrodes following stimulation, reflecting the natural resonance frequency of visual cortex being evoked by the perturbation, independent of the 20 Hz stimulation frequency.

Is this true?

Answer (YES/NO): NO